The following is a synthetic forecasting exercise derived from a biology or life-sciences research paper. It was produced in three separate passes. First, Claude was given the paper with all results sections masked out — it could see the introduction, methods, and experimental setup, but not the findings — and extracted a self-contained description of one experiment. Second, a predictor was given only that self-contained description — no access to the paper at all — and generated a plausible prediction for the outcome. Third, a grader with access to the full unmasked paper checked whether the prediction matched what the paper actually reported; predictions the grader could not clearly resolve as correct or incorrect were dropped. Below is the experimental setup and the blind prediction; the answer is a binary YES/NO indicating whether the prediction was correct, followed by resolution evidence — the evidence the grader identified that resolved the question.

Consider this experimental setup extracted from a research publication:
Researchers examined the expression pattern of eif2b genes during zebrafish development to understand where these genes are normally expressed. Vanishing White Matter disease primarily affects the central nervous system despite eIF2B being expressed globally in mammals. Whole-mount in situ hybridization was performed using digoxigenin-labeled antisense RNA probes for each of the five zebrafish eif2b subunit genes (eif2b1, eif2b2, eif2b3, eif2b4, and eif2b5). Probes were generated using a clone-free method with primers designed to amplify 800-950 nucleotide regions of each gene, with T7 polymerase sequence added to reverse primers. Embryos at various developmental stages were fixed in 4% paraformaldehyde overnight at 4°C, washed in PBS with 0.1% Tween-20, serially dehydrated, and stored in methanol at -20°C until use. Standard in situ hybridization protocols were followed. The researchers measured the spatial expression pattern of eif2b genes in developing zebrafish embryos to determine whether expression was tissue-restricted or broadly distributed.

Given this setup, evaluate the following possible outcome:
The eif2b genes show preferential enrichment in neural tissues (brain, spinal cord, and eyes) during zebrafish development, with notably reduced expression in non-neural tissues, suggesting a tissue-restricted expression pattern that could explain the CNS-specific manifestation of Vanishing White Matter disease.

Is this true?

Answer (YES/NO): NO